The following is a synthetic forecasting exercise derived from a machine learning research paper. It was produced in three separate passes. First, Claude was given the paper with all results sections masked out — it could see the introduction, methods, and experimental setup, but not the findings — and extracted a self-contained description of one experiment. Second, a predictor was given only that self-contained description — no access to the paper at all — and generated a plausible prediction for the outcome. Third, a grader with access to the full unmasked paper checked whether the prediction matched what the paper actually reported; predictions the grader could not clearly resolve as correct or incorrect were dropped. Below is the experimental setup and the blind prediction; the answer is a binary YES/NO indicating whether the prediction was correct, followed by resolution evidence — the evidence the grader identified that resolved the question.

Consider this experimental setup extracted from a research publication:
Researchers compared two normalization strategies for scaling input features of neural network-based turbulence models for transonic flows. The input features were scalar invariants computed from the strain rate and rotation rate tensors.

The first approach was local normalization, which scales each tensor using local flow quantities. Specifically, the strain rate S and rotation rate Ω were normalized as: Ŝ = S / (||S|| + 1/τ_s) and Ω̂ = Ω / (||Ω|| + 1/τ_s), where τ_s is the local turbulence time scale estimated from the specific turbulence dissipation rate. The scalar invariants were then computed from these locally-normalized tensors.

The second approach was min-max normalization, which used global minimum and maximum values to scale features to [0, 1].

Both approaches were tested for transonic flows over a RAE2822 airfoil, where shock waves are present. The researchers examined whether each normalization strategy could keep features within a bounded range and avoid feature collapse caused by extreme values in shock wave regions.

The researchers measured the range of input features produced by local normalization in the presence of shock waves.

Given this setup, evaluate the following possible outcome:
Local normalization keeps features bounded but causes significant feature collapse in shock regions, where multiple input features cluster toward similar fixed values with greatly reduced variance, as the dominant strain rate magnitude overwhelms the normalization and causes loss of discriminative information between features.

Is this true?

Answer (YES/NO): NO